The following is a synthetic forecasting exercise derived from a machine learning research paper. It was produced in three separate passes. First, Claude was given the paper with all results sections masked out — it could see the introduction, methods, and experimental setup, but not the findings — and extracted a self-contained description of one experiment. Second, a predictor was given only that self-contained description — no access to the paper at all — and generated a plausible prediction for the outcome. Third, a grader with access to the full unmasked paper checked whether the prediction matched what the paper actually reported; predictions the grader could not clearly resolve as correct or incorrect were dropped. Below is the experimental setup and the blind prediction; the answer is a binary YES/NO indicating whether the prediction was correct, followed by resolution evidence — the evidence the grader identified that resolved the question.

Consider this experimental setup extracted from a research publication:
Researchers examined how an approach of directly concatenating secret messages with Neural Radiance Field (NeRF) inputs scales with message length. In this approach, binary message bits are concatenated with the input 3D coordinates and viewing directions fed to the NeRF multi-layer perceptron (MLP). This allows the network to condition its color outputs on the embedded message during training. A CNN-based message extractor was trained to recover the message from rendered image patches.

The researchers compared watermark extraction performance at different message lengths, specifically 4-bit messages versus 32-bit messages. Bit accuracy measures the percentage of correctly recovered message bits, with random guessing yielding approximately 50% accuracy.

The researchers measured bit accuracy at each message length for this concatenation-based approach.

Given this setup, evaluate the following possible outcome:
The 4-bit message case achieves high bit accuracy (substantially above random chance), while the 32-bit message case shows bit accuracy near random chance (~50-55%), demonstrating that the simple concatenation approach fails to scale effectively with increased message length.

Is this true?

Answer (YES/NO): YES